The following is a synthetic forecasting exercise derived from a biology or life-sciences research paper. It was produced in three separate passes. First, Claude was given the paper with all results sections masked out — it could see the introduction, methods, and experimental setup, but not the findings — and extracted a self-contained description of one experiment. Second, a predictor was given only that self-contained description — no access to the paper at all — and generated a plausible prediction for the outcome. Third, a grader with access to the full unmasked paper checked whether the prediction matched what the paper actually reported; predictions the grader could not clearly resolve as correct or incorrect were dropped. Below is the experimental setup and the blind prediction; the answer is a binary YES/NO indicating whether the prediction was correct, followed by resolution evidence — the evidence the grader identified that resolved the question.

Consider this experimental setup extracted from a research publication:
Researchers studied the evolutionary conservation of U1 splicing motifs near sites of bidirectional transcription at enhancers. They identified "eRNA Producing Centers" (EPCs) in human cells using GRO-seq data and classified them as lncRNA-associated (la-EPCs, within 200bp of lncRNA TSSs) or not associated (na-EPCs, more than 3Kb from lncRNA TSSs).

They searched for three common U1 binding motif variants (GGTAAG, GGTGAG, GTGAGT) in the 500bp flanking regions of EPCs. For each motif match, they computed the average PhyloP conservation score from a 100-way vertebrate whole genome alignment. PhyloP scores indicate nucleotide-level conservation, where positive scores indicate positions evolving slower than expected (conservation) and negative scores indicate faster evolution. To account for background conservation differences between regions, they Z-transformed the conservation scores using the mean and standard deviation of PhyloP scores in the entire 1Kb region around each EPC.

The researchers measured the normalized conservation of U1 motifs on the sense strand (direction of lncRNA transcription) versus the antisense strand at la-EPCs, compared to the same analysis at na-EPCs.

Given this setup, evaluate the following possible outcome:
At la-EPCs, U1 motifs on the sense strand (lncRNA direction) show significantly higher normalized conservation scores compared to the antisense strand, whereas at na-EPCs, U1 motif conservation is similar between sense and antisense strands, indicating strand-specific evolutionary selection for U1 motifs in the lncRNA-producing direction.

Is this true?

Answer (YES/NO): YES